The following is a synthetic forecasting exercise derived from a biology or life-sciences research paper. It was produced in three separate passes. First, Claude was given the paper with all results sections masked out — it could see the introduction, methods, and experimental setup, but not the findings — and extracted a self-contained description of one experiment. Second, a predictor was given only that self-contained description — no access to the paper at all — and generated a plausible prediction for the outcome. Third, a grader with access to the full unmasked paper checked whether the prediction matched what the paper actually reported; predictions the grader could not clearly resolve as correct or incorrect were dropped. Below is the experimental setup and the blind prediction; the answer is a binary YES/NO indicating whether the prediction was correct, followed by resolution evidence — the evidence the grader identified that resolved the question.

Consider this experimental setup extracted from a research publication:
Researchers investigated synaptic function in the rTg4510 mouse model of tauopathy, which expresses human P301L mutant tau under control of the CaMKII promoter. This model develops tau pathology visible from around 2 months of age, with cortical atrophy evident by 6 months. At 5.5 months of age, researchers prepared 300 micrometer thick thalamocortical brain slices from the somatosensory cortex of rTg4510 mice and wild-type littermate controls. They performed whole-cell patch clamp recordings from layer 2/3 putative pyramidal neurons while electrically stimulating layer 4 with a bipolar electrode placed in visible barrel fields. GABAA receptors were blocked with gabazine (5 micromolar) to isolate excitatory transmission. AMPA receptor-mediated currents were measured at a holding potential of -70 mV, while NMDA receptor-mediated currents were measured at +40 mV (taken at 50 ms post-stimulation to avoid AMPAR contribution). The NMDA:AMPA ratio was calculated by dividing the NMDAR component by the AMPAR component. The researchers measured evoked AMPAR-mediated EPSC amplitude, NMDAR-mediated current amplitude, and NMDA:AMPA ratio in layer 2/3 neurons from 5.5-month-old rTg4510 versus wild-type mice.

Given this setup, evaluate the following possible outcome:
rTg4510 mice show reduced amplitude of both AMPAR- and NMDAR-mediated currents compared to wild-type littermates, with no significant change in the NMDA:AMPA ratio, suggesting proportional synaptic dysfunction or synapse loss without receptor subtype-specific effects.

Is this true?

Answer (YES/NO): NO